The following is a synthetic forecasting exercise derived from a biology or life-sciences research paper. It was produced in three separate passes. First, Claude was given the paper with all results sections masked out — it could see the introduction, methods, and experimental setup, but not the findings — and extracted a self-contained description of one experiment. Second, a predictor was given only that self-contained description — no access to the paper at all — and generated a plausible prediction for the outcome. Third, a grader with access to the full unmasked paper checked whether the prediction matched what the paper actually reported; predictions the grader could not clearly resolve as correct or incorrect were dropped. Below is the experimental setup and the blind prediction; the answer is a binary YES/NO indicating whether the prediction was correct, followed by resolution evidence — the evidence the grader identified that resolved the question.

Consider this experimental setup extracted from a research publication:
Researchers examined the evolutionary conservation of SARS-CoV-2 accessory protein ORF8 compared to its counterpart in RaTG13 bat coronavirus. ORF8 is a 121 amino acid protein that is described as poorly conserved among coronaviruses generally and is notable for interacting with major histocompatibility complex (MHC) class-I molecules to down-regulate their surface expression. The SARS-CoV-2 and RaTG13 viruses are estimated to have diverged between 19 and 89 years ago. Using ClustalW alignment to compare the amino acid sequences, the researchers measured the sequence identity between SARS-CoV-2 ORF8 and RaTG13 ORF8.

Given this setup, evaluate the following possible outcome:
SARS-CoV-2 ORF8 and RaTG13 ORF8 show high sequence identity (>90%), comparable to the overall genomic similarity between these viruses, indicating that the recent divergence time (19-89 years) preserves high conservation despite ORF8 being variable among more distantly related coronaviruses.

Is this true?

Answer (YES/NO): YES